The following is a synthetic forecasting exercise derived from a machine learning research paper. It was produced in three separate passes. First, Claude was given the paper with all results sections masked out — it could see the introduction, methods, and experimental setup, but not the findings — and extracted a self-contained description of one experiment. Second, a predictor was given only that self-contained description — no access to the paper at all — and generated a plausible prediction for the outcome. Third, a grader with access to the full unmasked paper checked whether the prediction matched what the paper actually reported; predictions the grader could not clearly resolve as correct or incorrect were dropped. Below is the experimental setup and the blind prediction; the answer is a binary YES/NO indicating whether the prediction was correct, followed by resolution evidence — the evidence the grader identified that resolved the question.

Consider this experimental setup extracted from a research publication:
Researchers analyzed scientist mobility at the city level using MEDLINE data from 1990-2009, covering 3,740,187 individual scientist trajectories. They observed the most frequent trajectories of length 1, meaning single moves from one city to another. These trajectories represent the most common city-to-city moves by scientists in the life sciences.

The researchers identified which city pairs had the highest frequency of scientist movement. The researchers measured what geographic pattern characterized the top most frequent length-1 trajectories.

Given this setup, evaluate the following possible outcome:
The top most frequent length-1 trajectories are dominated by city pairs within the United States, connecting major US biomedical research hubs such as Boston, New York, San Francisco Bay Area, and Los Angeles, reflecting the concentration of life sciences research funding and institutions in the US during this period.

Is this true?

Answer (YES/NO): NO